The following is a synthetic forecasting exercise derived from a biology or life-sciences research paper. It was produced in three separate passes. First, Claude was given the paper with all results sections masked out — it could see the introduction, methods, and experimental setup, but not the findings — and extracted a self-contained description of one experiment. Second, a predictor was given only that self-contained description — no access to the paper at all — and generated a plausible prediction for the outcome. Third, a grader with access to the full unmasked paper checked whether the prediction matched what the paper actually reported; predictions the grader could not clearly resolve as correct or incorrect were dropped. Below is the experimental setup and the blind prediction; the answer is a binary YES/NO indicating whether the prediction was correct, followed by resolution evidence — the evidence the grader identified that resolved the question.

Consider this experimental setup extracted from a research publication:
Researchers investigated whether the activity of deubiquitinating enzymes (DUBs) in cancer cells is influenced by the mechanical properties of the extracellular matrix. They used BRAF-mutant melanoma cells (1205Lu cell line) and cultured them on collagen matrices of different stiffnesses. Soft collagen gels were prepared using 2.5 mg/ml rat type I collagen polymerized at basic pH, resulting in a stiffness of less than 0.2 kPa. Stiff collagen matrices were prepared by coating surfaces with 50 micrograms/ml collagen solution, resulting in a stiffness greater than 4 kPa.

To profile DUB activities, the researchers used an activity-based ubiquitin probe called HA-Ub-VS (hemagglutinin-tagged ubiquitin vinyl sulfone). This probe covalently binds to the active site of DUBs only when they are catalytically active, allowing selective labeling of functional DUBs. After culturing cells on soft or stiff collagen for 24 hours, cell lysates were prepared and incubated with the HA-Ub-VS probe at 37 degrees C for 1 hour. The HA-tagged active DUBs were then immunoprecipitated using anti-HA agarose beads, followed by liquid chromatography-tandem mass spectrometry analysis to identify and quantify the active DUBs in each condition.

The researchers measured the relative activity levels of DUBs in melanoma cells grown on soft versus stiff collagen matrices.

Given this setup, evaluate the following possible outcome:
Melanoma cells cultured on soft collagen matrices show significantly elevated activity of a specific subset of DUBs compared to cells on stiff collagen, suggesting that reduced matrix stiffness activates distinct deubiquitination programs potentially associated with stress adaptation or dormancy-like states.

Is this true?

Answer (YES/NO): YES